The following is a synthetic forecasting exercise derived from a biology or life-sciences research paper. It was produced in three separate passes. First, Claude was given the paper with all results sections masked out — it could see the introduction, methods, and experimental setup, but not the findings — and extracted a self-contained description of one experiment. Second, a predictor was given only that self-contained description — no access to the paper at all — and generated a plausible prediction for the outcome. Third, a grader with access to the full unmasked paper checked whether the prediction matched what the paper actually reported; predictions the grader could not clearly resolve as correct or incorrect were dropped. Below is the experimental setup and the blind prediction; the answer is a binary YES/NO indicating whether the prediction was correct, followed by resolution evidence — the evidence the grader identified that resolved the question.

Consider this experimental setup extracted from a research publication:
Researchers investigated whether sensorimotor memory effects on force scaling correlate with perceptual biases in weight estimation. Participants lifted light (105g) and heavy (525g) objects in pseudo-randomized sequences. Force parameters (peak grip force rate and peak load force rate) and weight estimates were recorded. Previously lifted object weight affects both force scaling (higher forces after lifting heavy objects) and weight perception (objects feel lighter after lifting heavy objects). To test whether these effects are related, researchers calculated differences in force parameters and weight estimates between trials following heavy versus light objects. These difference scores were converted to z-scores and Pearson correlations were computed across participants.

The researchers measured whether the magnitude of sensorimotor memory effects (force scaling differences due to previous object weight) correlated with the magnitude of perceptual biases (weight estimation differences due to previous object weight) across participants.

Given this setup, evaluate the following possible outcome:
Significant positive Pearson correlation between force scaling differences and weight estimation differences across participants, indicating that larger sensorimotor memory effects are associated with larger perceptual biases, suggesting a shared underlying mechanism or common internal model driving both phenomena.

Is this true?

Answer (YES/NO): NO